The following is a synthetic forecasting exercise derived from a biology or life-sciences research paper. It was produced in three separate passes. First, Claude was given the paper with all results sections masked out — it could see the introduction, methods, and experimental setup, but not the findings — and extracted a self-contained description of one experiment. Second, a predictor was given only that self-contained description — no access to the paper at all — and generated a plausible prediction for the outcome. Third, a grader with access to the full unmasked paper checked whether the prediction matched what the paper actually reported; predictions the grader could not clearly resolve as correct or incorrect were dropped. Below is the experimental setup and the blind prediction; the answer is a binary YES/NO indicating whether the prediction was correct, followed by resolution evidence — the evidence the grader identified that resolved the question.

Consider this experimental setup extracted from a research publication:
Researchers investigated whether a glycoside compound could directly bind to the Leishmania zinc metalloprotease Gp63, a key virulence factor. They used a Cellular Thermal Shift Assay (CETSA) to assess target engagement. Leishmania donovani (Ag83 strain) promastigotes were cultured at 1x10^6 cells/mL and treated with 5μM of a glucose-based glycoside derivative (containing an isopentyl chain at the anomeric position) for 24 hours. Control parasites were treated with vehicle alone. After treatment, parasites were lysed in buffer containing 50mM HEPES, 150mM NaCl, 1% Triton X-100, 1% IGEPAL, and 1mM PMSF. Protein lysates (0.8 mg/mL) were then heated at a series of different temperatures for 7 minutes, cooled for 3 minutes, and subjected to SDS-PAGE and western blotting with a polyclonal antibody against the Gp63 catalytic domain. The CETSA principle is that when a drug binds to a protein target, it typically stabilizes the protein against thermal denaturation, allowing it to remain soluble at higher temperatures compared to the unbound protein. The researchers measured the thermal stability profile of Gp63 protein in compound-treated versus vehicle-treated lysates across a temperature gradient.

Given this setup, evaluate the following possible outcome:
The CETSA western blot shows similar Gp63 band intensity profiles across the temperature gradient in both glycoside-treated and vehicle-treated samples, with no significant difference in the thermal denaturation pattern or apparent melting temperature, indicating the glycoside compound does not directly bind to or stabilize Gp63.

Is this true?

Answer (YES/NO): NO